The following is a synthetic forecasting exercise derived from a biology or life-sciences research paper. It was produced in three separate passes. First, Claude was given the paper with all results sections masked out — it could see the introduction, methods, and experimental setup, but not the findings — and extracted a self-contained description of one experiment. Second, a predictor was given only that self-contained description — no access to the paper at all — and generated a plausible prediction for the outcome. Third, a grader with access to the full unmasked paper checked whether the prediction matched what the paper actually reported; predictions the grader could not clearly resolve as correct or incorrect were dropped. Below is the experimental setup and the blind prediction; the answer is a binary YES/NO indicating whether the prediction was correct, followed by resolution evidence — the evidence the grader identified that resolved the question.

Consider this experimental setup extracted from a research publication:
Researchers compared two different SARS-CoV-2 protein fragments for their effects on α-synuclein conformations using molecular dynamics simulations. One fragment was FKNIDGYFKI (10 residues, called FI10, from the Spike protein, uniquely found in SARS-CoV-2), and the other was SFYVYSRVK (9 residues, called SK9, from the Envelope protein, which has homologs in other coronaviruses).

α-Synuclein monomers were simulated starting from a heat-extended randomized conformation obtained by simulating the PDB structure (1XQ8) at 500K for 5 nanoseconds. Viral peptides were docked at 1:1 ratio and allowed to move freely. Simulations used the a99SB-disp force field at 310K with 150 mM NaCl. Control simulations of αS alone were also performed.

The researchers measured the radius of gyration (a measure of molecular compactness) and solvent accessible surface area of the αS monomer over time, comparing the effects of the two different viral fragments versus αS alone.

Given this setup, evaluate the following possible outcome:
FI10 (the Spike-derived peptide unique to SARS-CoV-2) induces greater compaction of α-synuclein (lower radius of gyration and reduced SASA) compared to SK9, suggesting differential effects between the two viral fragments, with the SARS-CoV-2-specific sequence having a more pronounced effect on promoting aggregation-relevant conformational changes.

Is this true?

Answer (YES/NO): NO